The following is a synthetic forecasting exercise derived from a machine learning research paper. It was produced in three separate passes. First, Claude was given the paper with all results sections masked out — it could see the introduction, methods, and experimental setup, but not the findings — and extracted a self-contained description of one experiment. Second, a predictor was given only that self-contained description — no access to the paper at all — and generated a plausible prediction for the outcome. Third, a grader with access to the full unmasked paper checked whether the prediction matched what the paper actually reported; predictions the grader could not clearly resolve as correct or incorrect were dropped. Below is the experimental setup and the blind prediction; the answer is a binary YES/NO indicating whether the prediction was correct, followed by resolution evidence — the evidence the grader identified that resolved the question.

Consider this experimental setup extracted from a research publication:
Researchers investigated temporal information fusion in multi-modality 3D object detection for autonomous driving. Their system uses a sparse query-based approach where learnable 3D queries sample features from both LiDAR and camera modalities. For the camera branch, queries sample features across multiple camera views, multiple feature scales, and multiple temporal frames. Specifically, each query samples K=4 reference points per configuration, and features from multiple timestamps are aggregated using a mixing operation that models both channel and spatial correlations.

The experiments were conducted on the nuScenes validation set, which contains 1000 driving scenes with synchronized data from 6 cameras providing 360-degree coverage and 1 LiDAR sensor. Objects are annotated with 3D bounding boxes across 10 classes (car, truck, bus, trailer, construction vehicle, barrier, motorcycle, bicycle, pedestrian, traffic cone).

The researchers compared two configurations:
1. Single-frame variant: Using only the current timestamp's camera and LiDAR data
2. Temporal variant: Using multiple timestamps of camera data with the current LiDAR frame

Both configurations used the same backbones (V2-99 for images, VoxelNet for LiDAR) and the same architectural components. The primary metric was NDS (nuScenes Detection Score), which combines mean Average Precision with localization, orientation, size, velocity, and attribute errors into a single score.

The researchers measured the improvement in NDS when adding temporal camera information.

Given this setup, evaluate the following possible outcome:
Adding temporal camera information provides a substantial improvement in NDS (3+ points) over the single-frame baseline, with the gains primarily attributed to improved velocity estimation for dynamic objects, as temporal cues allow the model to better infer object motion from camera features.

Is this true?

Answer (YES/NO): NO